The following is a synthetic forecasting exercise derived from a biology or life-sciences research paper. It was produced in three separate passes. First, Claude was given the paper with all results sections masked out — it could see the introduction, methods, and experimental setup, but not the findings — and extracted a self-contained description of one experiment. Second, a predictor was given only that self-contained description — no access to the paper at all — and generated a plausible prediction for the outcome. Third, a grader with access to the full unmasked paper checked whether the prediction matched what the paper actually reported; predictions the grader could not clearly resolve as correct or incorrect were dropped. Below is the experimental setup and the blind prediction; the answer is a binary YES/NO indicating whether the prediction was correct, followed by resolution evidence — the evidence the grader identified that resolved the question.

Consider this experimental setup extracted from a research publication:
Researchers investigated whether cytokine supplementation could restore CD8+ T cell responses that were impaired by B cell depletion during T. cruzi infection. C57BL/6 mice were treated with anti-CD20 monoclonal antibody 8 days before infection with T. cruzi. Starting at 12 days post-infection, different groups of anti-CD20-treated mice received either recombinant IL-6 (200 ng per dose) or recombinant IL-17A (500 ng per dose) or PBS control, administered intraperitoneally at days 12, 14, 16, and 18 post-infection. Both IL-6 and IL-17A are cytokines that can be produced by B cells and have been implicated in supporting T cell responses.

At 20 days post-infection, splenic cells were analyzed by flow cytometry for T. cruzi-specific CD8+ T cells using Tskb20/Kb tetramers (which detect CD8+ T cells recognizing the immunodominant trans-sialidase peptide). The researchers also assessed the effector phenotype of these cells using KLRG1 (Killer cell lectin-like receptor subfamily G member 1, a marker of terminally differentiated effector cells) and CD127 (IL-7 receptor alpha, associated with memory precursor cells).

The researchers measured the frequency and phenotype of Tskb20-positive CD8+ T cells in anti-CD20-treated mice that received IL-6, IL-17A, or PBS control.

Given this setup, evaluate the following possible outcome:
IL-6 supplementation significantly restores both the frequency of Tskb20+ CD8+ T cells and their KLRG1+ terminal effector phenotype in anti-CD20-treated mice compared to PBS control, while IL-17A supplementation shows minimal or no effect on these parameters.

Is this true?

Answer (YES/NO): NO